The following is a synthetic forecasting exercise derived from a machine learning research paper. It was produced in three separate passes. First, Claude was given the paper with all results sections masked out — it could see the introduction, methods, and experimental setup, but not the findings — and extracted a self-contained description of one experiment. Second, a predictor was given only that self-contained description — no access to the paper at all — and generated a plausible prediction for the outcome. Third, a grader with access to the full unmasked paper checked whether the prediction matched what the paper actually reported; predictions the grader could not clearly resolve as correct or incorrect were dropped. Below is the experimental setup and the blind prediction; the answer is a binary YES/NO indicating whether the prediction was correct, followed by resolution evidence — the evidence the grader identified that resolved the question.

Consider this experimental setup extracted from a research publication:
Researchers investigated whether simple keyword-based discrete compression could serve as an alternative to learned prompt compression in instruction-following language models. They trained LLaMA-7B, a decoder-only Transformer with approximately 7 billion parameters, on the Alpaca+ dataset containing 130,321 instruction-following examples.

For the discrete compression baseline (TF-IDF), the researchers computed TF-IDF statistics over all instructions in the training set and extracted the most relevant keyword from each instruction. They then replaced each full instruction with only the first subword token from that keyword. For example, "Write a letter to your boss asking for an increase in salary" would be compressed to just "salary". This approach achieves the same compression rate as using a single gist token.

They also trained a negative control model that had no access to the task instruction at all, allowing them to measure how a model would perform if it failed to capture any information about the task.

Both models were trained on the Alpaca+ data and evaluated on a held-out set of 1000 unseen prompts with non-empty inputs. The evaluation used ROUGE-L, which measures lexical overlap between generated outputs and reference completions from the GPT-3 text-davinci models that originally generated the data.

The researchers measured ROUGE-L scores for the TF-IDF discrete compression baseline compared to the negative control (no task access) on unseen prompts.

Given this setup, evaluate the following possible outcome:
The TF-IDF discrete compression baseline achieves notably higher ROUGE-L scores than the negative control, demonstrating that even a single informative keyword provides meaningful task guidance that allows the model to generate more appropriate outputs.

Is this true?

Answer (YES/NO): NO